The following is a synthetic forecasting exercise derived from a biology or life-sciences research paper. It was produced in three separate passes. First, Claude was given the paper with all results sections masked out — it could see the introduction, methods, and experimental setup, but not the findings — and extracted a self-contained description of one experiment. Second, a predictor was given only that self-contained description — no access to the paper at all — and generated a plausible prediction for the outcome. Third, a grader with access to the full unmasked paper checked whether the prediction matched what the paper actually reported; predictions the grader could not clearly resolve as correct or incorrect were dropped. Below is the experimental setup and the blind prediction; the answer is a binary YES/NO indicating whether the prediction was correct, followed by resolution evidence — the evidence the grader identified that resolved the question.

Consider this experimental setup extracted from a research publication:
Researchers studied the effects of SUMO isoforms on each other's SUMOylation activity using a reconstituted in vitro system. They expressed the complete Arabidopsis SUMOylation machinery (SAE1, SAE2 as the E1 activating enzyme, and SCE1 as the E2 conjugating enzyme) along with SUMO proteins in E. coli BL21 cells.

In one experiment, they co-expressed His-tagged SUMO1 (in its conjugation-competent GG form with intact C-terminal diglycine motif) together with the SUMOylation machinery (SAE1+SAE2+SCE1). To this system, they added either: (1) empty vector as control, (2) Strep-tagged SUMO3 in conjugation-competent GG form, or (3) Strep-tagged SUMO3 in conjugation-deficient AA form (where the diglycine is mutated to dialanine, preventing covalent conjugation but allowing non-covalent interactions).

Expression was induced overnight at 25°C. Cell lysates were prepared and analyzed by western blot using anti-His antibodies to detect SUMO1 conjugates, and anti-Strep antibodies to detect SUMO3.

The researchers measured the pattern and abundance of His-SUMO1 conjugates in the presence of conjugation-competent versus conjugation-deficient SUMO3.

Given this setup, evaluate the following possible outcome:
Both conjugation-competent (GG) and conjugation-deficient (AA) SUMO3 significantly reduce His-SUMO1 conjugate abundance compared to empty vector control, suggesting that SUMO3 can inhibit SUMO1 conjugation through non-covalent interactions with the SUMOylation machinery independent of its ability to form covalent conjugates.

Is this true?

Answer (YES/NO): NO